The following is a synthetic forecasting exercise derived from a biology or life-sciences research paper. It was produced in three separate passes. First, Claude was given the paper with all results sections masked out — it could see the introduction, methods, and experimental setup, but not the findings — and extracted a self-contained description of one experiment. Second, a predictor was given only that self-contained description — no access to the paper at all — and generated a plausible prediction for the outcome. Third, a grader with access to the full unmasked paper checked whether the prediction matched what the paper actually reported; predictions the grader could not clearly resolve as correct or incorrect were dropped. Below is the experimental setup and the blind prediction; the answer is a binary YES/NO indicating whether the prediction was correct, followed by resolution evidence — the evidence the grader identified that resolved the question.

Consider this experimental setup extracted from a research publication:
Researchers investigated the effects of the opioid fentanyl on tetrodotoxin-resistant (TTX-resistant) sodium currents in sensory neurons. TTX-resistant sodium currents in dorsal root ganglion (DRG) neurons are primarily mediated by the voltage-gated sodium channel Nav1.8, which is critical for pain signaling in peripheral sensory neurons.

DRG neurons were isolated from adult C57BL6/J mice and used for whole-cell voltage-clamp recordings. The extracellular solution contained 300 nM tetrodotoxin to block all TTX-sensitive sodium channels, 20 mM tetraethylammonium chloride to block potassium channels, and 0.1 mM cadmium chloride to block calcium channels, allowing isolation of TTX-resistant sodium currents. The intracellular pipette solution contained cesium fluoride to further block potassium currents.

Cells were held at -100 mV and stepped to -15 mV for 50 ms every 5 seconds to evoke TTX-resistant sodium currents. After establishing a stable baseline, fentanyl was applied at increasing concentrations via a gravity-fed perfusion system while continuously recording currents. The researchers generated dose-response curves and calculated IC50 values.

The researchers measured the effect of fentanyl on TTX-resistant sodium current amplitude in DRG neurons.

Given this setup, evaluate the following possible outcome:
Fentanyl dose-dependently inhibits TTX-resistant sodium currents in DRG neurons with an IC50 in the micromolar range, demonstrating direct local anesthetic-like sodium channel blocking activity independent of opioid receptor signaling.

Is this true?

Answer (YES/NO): NO